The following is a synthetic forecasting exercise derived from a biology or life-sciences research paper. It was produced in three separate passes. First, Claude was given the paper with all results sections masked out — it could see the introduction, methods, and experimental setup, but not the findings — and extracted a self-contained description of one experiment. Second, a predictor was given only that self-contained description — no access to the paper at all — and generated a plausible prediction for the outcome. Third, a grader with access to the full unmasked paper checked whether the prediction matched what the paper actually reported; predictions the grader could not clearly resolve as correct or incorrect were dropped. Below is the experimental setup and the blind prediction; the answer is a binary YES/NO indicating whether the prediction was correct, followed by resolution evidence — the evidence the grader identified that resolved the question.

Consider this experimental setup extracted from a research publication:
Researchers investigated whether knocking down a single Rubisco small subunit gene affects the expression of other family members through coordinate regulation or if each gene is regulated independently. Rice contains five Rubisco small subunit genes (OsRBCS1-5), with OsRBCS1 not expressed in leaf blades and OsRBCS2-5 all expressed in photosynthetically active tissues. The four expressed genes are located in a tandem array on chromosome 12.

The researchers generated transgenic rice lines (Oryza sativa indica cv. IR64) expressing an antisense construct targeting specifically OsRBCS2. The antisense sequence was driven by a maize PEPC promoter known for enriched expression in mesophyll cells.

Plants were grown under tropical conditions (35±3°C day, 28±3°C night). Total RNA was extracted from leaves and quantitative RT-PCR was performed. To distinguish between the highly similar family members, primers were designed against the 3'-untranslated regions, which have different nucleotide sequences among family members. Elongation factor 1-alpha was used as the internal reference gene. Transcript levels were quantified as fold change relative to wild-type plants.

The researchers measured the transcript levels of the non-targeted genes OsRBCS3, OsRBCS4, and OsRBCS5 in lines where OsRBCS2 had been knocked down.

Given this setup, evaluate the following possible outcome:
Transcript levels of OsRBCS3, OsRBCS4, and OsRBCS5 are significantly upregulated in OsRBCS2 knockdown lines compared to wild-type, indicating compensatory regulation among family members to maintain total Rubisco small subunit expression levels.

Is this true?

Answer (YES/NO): NO